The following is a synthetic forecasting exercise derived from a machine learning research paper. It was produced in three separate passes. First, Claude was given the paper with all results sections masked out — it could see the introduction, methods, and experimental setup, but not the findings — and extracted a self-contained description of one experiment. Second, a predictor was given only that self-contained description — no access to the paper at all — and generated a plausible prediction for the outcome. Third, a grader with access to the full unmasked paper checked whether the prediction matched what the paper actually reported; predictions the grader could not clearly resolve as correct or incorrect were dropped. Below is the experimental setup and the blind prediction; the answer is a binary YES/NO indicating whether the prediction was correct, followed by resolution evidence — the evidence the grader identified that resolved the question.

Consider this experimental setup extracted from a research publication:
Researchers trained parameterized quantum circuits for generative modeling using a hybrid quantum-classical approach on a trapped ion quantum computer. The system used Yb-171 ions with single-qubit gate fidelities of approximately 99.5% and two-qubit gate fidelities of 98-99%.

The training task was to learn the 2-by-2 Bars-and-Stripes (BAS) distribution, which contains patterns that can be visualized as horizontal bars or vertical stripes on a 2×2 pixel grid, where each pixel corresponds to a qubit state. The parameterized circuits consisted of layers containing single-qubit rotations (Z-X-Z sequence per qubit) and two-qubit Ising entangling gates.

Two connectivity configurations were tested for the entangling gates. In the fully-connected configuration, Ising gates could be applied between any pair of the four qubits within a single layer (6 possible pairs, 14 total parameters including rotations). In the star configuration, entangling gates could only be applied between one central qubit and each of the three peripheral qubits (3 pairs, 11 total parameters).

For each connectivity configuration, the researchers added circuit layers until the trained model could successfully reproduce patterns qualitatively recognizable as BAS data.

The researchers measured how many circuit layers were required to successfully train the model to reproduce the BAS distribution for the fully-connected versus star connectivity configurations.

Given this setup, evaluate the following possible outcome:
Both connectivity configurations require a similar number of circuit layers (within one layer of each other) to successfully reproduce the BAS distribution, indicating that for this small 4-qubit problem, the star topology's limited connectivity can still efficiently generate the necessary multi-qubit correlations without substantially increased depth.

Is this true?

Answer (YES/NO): NO